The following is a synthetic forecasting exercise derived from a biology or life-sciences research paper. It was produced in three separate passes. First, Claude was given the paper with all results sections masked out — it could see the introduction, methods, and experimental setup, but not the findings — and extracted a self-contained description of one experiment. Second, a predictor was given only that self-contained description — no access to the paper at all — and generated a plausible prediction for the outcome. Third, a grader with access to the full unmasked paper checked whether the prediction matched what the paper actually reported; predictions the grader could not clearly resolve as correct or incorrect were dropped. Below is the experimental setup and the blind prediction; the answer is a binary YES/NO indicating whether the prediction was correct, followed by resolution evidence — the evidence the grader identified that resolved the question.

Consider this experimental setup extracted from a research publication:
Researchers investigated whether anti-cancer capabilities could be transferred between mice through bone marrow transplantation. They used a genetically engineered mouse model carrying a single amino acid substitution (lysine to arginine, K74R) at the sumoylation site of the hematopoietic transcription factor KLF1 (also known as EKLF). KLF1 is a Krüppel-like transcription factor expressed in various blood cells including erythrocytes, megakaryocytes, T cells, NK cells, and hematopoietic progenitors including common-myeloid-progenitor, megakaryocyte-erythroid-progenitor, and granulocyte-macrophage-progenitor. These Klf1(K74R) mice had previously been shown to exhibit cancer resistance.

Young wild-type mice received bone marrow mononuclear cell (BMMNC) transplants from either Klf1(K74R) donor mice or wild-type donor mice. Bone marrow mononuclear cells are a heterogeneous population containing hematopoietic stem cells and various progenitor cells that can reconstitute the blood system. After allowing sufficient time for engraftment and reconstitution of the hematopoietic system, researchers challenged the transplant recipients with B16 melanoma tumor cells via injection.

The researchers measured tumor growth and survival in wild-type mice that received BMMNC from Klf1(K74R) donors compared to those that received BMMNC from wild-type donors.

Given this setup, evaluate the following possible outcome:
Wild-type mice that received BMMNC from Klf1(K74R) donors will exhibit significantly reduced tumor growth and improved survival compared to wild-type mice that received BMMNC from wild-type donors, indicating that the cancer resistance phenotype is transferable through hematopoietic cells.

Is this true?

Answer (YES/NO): YES